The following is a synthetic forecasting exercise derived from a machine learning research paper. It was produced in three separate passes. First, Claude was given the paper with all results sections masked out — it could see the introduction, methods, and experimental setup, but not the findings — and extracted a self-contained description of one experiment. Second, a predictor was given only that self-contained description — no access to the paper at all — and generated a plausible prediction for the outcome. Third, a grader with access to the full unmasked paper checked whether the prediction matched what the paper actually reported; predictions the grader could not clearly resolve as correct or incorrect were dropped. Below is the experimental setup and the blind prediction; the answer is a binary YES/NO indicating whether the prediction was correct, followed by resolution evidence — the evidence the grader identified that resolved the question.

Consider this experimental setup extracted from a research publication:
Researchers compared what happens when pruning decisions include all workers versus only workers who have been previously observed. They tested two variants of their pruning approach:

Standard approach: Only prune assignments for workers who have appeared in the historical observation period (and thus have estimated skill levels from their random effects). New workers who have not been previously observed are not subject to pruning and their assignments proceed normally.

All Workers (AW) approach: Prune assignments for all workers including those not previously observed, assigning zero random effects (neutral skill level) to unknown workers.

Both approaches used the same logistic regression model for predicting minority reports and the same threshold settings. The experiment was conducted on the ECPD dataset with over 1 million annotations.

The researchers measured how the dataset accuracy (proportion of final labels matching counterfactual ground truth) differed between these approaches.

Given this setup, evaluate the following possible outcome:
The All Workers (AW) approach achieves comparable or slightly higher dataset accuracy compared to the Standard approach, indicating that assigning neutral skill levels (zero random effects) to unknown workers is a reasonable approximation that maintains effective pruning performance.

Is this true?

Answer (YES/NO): NO